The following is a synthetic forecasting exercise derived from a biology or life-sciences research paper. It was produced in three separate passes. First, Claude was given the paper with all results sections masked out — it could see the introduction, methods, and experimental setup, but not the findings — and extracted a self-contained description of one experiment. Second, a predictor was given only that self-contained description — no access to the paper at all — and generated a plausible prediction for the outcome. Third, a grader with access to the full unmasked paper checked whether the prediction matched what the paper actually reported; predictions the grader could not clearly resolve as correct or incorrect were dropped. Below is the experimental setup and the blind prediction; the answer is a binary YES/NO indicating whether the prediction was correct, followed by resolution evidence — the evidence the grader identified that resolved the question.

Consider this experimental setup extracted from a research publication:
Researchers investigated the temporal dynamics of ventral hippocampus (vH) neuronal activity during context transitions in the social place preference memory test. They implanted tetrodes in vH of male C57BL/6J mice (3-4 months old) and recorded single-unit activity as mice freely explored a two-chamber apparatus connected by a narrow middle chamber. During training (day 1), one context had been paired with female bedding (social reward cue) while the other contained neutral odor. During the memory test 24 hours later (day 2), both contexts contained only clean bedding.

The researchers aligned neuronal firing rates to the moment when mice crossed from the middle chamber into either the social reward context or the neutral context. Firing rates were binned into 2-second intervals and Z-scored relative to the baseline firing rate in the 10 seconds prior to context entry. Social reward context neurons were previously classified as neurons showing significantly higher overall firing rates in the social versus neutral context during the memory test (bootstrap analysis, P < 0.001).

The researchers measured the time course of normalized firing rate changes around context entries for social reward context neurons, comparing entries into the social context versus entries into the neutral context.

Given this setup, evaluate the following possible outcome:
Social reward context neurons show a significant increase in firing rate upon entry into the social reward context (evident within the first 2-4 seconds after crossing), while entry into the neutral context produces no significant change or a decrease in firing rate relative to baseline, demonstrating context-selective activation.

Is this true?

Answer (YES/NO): YES